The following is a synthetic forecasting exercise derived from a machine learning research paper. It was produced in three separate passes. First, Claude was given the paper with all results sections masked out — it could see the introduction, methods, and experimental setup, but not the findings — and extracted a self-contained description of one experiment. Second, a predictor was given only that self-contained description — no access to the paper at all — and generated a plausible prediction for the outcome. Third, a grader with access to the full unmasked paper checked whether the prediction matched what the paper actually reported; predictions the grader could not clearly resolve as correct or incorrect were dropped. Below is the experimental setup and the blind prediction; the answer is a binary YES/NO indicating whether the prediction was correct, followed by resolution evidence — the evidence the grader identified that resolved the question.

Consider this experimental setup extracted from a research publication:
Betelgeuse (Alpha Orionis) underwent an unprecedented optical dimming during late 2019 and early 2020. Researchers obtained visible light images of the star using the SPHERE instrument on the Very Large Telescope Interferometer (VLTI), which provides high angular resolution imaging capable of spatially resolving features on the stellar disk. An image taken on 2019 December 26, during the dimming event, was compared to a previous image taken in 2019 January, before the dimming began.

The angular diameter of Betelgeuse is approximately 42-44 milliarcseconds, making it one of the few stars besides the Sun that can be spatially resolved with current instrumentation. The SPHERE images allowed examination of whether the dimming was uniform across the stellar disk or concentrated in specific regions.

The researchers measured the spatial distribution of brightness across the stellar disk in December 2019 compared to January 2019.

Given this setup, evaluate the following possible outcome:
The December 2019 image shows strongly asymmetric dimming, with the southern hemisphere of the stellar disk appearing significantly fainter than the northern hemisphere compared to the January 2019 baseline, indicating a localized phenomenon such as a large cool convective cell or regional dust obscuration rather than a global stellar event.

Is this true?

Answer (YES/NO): YES